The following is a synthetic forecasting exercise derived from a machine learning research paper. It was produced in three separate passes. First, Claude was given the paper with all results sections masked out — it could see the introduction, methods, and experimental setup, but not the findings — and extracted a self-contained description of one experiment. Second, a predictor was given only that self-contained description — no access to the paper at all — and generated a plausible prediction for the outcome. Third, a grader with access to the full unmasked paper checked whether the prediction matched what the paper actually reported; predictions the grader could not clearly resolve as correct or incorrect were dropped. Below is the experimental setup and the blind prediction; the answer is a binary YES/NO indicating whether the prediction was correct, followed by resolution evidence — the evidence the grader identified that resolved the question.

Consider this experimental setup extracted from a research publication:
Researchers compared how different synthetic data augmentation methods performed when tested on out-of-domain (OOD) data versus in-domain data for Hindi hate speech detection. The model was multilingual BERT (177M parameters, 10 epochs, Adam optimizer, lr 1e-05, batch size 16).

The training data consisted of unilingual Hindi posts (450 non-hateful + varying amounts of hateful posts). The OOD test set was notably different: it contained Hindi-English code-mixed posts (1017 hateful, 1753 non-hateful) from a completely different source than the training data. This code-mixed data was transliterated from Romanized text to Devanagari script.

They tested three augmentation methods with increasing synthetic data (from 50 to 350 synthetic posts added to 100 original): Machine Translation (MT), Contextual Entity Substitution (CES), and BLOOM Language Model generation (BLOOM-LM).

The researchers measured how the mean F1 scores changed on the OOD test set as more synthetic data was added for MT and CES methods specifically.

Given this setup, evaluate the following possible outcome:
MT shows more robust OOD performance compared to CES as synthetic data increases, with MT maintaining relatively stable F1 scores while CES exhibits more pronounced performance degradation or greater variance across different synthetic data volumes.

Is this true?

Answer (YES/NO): NO